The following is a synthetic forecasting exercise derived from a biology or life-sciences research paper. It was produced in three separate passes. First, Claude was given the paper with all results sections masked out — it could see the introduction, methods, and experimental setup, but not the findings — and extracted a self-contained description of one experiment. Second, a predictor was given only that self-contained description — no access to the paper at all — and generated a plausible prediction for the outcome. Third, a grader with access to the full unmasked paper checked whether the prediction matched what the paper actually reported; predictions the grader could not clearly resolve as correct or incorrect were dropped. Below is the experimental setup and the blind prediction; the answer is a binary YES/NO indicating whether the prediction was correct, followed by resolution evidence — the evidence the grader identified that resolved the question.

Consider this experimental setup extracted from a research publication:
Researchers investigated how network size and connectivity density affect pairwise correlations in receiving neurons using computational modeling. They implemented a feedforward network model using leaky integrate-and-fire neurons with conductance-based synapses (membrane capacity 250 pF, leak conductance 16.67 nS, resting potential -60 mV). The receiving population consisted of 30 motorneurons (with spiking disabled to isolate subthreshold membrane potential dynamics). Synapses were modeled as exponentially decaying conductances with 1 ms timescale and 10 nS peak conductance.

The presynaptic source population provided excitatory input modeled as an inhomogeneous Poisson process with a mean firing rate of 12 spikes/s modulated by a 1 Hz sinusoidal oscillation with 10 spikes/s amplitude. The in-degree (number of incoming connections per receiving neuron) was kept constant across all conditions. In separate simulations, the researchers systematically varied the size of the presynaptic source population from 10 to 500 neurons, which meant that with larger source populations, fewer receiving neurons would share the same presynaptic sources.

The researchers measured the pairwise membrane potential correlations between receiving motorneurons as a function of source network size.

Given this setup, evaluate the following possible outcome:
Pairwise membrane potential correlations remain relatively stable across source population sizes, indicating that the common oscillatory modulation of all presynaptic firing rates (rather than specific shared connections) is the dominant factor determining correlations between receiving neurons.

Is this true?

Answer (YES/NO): NO